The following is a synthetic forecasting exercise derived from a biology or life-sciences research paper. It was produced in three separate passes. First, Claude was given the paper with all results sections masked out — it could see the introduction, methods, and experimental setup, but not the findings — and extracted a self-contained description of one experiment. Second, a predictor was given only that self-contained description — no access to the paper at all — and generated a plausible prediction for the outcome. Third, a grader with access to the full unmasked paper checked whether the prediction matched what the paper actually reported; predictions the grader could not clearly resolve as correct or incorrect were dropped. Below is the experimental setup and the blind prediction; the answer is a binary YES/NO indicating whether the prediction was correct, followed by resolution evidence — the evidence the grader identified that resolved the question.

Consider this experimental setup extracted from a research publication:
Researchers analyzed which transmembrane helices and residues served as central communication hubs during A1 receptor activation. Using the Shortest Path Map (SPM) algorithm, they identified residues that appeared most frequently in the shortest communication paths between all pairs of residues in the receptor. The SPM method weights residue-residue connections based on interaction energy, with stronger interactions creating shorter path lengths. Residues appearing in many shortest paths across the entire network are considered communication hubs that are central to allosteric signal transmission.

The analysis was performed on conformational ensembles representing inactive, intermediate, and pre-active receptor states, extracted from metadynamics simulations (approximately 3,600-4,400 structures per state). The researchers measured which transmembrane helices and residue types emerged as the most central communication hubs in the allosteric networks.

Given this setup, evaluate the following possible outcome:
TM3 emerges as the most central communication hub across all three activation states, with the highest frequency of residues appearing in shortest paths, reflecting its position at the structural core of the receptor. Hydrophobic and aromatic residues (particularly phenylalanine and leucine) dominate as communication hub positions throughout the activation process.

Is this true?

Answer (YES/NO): NO